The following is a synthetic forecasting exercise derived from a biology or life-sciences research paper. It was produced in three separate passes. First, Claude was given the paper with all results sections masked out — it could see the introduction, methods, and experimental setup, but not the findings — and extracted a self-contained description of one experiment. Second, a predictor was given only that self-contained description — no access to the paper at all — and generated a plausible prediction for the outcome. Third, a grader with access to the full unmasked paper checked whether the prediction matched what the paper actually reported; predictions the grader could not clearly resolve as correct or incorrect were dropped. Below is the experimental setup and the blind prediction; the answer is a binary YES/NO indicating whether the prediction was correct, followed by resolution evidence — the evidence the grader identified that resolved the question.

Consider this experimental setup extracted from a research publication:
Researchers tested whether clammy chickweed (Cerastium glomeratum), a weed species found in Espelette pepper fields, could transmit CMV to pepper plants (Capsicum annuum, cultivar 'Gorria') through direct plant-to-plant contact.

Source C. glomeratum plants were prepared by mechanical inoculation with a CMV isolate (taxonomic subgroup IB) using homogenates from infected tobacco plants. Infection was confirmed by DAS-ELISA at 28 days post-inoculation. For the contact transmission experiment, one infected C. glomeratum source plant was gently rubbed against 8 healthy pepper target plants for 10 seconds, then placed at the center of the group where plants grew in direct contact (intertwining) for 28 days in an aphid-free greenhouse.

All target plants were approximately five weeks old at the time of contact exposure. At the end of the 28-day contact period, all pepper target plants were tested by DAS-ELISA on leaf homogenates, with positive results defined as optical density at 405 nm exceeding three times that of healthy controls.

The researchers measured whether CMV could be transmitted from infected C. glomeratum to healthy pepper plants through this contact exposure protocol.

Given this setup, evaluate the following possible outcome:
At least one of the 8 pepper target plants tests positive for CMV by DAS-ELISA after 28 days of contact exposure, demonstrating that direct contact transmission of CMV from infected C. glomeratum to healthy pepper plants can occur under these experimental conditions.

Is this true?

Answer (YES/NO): YES